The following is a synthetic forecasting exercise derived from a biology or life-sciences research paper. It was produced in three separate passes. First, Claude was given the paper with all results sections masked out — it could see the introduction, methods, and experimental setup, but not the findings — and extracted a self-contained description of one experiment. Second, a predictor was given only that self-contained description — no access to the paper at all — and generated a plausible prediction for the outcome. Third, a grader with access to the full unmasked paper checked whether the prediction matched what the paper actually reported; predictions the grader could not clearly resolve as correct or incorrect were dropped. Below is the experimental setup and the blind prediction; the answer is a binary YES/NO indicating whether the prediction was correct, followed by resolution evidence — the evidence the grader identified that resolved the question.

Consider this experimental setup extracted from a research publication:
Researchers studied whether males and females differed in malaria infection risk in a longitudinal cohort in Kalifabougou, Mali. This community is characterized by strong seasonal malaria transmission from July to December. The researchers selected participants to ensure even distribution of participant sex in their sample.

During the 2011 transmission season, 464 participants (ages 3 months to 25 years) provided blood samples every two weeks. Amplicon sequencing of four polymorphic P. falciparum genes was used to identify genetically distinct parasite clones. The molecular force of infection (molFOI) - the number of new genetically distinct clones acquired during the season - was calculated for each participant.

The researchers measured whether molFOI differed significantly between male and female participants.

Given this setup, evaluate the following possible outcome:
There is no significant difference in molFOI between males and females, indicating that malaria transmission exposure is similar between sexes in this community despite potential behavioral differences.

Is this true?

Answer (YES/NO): YES